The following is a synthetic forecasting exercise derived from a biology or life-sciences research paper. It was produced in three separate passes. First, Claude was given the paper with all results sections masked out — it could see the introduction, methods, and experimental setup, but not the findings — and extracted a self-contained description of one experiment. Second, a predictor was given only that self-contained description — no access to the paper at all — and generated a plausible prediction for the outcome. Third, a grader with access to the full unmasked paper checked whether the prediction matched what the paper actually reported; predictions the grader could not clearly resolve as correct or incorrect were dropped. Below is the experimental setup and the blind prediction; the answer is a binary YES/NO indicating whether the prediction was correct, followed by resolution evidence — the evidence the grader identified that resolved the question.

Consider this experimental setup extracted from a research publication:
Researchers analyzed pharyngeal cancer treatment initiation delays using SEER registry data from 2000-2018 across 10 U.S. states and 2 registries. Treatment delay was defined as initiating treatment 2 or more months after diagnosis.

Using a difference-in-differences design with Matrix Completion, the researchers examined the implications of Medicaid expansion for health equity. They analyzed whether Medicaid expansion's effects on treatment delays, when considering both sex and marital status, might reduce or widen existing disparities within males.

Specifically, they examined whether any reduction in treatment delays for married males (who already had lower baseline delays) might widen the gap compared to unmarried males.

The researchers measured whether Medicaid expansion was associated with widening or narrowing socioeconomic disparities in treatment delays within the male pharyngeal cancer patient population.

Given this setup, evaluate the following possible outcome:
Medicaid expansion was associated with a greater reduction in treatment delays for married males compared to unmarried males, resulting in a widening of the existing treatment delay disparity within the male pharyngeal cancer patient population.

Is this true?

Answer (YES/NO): YES